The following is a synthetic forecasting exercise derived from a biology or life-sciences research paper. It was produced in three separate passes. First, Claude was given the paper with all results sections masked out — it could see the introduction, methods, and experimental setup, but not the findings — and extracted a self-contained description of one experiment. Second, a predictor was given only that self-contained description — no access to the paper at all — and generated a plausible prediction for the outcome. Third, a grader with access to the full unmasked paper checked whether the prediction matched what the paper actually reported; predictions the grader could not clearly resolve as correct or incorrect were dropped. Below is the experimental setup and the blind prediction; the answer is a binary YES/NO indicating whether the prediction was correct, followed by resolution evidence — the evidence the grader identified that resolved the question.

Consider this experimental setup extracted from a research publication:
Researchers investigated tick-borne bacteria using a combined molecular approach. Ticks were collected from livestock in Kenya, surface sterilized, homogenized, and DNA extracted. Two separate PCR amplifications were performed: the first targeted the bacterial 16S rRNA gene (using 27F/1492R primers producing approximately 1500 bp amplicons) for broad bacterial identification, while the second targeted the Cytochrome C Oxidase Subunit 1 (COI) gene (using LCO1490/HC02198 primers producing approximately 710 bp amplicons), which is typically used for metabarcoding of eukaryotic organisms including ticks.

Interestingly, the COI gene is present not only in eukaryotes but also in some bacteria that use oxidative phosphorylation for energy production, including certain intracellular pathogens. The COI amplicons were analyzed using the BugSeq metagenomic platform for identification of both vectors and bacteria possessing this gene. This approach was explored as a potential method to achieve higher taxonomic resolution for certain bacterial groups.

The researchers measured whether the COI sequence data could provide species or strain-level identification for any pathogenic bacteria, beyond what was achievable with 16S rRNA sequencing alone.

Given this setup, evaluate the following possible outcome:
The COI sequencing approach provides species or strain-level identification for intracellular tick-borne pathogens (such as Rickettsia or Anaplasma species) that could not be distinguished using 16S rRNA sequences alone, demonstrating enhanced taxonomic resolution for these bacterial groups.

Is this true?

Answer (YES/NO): YES